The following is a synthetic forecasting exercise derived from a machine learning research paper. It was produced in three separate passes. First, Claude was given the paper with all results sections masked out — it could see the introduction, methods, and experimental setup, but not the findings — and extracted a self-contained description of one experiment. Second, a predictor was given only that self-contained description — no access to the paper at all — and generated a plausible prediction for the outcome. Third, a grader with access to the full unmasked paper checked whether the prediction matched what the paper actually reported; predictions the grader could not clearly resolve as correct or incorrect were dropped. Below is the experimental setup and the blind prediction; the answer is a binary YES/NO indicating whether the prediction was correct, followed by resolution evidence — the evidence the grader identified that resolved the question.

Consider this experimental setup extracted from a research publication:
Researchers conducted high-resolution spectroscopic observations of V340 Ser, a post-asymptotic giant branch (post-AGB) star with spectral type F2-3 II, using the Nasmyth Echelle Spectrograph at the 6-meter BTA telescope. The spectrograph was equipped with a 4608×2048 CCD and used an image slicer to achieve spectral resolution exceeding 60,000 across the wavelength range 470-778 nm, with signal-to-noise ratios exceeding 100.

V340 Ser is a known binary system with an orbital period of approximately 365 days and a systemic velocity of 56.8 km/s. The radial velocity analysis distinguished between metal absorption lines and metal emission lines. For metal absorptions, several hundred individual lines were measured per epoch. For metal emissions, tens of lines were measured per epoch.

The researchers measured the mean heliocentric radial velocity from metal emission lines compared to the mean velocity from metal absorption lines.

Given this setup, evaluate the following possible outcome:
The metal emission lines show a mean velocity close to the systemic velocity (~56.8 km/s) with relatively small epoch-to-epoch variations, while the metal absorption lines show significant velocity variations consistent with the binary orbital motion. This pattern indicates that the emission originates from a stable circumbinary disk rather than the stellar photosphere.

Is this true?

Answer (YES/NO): NO